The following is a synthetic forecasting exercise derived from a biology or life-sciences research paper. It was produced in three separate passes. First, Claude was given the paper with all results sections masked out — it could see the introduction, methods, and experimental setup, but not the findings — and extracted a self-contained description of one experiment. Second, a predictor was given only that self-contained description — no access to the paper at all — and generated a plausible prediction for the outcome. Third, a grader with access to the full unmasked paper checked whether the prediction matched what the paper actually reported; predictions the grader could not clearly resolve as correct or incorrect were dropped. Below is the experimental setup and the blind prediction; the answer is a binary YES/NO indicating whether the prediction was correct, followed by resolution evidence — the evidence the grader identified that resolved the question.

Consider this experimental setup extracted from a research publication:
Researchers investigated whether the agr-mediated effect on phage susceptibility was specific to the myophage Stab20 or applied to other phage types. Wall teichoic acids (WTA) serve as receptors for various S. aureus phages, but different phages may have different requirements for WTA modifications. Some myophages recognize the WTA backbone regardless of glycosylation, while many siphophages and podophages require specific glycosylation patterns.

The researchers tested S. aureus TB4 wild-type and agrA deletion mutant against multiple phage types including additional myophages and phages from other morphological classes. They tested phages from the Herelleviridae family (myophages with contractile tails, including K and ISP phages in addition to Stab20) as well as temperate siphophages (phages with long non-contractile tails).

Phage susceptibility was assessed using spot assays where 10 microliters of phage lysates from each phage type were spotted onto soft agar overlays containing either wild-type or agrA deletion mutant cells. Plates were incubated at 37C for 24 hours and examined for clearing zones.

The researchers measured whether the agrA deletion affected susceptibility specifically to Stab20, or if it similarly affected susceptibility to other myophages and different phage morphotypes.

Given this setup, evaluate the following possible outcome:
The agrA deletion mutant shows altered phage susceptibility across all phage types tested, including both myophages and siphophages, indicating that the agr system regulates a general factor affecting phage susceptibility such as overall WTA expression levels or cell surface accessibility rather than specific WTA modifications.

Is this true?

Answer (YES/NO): NO